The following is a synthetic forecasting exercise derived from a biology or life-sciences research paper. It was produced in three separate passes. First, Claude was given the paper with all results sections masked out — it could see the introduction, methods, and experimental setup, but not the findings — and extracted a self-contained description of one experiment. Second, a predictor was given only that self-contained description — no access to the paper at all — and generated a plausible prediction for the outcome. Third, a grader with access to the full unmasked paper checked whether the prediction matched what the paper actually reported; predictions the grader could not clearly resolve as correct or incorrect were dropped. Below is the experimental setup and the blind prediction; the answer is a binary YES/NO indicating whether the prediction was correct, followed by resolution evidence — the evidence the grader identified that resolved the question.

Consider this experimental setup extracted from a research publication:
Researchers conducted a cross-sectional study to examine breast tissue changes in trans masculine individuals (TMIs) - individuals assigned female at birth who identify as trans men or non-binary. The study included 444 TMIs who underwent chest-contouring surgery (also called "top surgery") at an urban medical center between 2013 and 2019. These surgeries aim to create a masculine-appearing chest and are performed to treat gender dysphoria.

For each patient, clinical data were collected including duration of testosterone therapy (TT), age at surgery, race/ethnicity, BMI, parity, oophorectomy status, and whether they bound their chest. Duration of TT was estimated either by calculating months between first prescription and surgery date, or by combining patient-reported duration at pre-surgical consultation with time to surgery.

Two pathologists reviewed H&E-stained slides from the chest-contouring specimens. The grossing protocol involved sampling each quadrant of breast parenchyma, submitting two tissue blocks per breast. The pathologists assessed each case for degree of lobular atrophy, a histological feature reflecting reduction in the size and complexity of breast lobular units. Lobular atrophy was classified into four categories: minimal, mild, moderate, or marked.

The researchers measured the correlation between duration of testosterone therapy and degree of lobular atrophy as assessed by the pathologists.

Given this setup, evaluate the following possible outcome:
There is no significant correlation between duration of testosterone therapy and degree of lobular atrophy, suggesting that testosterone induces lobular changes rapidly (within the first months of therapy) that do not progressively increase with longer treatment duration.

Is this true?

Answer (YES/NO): NO